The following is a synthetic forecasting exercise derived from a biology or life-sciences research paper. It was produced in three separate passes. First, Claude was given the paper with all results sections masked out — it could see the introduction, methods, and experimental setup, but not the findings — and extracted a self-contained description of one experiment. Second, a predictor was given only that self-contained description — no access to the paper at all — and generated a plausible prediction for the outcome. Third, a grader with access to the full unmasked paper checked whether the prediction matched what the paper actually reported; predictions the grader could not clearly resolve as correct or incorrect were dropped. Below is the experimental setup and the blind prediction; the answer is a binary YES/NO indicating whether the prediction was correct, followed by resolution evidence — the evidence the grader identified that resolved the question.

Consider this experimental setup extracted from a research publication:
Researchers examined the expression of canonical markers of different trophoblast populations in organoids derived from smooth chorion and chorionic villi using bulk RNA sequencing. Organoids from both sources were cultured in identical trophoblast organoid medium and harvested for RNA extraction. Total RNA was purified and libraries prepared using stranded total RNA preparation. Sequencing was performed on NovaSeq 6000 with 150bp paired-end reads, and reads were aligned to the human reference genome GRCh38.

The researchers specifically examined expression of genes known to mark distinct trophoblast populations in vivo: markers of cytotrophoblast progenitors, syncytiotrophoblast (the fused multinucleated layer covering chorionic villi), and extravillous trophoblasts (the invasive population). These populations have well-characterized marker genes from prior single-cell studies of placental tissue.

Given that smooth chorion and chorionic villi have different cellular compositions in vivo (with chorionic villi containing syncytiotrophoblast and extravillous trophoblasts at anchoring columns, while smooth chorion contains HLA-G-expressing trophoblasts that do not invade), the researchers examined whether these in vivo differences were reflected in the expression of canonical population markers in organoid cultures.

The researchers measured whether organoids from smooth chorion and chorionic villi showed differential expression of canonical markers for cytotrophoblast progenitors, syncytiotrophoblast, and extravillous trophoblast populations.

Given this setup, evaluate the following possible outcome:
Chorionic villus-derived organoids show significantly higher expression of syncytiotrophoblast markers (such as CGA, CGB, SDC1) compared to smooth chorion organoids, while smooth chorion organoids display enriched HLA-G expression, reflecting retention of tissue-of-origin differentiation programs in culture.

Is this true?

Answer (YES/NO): NO